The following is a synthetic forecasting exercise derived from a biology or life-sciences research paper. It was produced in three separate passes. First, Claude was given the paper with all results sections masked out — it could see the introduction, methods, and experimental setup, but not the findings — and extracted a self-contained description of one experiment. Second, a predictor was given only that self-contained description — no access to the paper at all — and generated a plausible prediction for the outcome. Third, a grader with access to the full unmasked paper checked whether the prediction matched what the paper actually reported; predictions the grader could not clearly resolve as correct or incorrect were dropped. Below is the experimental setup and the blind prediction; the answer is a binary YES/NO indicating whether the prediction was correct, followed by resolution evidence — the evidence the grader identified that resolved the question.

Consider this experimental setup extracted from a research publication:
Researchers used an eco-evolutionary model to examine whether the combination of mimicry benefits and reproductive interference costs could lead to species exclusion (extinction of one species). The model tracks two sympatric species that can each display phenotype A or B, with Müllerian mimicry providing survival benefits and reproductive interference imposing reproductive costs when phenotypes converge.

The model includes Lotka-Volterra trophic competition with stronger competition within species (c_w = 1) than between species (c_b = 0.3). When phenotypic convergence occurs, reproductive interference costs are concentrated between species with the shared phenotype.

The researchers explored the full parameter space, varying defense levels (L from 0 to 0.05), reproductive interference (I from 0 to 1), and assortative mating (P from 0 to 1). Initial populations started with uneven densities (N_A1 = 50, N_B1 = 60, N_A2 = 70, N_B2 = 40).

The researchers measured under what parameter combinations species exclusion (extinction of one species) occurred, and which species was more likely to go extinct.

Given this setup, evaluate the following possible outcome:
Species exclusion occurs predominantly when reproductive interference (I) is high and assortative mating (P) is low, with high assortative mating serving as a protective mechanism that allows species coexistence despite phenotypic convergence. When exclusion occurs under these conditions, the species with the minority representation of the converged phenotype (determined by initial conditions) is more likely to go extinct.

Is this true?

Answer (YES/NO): NO